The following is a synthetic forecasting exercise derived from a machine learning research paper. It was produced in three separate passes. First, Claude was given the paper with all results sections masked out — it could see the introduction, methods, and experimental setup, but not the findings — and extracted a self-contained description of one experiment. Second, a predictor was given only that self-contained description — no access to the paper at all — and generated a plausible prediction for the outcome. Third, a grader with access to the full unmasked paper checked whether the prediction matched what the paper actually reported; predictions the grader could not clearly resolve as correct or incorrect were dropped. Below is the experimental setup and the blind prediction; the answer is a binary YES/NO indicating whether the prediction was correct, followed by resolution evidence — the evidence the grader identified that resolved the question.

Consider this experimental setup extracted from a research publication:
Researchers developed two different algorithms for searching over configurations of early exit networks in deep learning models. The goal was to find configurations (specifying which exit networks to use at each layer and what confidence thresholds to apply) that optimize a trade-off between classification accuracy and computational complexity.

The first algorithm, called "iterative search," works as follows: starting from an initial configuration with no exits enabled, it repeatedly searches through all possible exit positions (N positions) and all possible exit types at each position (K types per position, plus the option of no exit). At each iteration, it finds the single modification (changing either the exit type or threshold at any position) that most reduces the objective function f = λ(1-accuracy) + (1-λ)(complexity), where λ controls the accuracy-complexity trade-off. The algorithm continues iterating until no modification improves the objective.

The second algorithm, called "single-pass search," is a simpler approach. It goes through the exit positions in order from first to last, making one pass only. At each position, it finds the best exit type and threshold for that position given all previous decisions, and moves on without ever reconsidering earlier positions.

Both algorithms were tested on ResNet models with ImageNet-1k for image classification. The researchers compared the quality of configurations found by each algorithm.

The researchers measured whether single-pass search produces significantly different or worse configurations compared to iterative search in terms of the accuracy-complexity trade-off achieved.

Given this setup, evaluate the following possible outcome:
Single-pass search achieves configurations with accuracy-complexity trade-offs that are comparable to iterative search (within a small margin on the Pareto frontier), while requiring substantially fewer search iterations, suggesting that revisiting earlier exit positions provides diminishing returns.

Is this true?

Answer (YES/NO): YES